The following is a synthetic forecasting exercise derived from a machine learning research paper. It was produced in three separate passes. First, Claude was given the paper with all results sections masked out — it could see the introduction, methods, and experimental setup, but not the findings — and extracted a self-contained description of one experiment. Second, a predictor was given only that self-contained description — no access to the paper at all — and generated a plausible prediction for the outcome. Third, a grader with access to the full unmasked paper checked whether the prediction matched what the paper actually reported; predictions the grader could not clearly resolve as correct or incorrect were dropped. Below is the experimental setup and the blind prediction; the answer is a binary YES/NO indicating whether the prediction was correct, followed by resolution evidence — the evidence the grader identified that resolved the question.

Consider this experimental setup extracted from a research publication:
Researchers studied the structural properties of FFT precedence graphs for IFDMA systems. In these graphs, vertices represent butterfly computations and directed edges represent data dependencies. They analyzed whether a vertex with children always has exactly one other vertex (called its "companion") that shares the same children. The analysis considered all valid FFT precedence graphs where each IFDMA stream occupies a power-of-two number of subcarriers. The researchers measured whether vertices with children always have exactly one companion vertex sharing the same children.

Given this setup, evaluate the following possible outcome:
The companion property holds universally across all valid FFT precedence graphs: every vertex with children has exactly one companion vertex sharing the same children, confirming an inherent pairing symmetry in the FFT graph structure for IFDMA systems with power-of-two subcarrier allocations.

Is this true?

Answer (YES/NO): YES